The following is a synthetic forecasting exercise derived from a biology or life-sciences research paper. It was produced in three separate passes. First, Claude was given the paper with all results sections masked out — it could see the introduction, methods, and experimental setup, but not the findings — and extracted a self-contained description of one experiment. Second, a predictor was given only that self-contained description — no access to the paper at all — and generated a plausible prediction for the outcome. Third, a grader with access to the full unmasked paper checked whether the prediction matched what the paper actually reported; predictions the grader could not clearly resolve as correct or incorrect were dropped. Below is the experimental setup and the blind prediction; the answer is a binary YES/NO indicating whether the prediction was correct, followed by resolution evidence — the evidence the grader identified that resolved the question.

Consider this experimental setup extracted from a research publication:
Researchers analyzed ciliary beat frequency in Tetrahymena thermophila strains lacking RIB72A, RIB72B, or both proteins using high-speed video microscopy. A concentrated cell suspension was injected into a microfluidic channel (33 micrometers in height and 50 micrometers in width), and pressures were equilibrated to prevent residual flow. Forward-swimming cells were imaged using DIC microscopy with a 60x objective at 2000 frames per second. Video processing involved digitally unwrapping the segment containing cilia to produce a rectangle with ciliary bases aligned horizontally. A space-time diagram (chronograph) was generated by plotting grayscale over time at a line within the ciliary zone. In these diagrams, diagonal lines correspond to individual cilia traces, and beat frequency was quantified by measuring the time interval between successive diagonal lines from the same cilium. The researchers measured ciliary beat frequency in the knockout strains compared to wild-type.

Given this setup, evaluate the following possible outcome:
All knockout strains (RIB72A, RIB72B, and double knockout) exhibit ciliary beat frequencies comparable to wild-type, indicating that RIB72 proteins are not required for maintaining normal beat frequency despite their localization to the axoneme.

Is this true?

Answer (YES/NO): NO